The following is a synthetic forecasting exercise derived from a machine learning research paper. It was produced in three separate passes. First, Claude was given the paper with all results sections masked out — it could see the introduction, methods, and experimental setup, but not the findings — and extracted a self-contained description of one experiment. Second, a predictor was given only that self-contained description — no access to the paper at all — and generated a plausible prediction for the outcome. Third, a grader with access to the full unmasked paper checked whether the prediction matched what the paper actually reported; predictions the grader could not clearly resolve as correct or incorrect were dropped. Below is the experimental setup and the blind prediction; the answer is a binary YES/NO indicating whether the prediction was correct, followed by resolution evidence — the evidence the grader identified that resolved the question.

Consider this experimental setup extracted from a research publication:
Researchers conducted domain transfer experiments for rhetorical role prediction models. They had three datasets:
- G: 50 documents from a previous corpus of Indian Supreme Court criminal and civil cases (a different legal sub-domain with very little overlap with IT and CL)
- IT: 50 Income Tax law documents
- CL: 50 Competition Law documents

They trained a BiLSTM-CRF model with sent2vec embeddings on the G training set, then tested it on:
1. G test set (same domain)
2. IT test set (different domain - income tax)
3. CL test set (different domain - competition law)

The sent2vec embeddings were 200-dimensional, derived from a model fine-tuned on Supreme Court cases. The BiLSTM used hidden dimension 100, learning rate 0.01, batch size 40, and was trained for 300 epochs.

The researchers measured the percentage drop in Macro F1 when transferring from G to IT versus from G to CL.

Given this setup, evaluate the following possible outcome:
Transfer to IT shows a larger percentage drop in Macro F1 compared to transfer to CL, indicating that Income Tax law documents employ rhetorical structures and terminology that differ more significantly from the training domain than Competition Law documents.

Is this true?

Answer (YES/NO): YES